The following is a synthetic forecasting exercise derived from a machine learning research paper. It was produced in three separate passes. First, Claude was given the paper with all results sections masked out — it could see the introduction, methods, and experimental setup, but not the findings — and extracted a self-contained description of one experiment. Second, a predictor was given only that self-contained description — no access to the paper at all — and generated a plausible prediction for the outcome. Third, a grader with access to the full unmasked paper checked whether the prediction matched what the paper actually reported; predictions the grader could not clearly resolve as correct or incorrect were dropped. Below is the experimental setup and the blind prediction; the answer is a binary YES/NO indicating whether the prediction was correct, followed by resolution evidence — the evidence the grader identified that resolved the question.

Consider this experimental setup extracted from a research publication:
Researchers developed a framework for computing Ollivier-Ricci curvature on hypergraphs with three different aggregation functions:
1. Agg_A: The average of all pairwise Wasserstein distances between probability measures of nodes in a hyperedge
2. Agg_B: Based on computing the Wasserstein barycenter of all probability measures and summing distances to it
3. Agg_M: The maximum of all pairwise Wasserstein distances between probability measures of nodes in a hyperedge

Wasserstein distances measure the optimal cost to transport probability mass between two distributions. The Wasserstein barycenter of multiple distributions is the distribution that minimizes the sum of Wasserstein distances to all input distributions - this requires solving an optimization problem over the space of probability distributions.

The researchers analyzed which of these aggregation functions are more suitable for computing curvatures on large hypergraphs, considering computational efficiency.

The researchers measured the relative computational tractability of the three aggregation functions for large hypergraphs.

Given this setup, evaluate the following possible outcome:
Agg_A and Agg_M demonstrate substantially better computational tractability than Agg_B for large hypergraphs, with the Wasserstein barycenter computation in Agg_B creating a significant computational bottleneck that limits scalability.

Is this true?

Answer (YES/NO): YES